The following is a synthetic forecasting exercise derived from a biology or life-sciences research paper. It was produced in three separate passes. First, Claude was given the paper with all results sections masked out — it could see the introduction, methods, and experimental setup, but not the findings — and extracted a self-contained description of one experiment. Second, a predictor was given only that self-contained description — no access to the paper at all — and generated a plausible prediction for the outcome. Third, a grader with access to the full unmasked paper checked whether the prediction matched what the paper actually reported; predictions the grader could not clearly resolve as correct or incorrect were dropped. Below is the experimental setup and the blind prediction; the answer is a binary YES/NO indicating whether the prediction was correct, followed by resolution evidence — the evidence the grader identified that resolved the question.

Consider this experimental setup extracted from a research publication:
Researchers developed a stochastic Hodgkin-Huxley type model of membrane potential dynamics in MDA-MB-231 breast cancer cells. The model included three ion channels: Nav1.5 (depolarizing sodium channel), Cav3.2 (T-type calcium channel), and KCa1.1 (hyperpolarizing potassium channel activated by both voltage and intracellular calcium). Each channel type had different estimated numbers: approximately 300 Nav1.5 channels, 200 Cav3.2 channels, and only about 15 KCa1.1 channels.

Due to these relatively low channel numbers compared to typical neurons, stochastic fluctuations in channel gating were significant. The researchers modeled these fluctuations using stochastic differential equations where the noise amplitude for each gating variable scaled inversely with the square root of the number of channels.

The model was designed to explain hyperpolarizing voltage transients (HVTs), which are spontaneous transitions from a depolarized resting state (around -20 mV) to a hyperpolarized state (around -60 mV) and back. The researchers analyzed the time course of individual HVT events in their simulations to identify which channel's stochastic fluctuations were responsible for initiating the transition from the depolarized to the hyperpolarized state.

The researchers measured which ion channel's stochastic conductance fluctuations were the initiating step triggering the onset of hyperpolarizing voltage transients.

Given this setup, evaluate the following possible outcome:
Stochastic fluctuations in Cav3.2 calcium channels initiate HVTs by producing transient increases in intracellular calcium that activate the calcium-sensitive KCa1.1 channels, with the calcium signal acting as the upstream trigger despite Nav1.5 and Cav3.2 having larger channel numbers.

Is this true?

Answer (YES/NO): NO